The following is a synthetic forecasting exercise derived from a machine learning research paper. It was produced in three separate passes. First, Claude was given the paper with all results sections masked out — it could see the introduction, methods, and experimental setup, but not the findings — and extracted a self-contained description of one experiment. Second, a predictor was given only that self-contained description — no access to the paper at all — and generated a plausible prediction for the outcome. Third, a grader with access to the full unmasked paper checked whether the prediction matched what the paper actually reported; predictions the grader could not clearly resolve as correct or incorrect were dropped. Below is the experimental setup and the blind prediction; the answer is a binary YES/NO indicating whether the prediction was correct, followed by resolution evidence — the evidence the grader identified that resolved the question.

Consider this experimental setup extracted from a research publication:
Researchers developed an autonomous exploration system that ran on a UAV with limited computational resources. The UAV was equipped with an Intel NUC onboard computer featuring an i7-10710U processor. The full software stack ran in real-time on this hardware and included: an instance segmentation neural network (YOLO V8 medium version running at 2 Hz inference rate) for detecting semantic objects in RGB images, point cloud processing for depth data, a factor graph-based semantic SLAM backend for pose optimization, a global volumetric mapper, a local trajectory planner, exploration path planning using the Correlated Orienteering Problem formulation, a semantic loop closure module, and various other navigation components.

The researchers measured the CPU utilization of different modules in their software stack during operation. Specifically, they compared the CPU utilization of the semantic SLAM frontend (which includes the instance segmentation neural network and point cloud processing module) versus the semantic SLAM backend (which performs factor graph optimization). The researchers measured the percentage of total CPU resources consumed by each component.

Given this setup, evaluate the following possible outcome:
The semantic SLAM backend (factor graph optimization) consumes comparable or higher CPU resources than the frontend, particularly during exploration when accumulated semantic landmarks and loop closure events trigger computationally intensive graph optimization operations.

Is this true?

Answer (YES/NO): NO